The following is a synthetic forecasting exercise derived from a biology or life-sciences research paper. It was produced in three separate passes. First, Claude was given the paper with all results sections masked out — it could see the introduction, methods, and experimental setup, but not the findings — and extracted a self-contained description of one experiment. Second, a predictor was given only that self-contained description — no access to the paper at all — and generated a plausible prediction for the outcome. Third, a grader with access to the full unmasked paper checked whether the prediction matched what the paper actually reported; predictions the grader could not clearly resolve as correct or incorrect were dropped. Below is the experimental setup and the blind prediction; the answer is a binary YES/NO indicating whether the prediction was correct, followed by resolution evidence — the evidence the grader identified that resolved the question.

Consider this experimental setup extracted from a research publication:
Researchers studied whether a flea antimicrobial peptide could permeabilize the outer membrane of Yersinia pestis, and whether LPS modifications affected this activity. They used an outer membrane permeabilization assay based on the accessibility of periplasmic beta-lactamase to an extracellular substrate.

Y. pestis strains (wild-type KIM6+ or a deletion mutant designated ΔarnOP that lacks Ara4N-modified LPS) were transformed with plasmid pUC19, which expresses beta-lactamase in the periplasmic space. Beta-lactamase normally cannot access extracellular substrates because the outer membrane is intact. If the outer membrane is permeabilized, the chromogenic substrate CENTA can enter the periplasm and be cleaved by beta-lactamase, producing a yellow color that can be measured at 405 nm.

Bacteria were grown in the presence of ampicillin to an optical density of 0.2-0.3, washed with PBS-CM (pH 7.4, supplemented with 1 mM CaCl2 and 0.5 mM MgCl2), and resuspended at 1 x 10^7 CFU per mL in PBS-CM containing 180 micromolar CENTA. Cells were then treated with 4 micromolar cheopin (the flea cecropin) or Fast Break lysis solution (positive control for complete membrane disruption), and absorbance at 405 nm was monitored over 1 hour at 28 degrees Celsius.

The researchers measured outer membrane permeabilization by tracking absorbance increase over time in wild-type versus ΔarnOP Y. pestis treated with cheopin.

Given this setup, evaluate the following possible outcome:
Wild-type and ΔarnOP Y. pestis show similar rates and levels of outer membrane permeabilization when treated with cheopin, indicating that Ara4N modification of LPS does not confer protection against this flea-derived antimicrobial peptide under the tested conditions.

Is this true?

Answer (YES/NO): NO